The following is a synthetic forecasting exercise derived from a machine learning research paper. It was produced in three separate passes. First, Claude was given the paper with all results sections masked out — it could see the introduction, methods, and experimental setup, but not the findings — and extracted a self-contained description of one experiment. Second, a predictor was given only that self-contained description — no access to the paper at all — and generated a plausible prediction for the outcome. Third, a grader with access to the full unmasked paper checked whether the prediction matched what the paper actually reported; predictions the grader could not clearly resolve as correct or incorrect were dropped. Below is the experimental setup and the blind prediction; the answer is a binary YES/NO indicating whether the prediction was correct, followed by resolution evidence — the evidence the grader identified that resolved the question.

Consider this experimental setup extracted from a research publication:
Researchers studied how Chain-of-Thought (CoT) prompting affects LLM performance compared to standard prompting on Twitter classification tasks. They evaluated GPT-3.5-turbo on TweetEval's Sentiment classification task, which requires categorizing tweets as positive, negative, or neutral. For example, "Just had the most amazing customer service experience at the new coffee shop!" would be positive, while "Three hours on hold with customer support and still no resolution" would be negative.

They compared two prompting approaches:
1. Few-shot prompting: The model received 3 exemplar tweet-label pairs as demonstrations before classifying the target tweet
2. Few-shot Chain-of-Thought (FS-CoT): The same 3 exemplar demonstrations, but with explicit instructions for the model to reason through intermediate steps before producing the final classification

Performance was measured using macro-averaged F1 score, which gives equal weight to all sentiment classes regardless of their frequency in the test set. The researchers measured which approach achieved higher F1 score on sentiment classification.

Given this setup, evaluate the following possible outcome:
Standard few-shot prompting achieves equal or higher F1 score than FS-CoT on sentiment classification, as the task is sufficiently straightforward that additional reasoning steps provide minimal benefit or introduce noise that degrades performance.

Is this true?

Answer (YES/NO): YES